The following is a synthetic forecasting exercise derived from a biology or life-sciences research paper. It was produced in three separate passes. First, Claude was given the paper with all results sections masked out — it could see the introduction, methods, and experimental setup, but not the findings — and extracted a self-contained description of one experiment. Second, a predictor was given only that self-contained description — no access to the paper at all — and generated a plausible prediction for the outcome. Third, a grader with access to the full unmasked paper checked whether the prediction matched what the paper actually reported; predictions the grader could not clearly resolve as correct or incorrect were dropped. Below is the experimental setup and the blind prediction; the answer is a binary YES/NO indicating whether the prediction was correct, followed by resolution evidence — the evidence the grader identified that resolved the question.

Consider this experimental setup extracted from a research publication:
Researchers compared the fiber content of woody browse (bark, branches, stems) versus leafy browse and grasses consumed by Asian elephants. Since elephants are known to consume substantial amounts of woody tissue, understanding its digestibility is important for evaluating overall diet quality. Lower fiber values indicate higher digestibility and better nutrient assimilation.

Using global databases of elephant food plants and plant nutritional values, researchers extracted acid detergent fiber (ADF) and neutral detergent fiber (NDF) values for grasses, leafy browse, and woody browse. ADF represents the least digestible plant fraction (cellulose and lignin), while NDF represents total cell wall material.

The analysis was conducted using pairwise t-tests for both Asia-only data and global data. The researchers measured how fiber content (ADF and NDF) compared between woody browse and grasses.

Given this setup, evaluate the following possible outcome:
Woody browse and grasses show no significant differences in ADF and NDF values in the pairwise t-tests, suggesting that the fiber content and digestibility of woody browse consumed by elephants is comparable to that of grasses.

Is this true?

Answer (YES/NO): NO